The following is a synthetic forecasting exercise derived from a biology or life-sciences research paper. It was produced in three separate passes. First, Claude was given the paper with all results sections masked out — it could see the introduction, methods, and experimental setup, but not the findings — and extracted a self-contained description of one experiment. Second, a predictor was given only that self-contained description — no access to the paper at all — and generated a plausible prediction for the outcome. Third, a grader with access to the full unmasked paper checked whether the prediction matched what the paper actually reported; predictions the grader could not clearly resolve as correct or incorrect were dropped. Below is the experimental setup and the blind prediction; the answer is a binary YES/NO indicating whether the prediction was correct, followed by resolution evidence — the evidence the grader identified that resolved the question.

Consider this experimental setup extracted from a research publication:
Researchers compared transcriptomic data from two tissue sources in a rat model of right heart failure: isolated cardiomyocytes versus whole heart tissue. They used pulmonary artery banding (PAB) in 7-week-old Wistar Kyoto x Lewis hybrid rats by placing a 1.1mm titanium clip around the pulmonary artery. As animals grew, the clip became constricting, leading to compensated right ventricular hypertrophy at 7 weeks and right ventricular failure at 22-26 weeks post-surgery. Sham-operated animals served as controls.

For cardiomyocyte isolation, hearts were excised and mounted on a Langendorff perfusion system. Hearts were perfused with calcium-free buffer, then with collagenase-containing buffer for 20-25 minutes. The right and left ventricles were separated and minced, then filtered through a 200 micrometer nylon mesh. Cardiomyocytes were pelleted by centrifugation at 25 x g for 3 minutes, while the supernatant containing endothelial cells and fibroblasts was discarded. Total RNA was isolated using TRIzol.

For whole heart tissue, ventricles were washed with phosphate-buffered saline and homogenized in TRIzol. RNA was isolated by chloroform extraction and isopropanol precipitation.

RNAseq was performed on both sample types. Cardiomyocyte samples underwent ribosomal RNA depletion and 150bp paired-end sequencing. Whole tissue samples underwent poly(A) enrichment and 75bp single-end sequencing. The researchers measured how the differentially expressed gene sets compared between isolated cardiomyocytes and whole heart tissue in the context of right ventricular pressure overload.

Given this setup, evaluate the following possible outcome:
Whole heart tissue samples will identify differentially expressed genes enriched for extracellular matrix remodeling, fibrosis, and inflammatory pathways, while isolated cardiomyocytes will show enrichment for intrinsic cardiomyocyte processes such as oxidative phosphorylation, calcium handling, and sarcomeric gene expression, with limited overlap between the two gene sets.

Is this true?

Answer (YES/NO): NO